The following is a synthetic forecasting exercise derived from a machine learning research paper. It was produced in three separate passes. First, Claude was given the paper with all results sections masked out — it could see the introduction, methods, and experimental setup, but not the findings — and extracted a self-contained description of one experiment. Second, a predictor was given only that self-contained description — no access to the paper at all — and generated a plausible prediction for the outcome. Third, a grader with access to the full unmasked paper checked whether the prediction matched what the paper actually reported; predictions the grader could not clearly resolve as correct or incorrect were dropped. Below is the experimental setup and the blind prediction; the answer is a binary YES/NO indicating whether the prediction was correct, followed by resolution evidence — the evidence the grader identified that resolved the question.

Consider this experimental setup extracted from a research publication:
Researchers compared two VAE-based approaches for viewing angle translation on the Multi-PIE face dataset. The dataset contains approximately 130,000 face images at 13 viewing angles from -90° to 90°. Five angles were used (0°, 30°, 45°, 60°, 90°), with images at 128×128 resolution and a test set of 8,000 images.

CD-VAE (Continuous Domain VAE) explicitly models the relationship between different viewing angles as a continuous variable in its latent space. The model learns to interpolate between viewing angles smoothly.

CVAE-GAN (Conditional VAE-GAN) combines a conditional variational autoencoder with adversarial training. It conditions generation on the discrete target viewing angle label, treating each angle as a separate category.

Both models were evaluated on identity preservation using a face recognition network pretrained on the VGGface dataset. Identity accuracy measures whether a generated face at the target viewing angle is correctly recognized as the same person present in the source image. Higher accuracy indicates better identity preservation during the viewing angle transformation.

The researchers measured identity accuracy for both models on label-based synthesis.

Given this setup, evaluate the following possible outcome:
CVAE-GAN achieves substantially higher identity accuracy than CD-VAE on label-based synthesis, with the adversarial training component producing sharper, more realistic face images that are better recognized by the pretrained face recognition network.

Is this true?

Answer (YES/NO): NO